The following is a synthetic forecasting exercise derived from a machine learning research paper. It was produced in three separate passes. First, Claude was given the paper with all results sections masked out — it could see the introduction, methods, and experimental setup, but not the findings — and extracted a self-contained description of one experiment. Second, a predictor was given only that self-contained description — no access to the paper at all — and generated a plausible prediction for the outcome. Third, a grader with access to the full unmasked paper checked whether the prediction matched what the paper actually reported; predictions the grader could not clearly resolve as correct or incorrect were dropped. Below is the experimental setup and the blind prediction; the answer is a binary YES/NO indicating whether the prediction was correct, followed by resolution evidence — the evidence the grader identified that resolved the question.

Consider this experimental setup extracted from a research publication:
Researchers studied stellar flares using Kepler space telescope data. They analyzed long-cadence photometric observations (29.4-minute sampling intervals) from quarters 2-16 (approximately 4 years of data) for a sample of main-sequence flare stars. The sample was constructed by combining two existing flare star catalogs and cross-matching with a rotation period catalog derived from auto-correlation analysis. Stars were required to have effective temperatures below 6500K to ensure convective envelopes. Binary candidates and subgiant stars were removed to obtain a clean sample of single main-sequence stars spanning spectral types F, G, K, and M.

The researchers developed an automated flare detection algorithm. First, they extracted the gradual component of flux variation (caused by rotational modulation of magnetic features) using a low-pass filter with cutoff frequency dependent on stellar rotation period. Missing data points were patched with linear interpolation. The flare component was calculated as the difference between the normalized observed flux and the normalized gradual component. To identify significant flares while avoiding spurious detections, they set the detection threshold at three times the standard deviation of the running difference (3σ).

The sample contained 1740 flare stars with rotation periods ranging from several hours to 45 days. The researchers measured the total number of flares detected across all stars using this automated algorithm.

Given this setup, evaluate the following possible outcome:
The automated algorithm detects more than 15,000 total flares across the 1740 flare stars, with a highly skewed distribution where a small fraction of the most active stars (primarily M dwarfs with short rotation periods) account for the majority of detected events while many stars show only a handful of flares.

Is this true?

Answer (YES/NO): NO